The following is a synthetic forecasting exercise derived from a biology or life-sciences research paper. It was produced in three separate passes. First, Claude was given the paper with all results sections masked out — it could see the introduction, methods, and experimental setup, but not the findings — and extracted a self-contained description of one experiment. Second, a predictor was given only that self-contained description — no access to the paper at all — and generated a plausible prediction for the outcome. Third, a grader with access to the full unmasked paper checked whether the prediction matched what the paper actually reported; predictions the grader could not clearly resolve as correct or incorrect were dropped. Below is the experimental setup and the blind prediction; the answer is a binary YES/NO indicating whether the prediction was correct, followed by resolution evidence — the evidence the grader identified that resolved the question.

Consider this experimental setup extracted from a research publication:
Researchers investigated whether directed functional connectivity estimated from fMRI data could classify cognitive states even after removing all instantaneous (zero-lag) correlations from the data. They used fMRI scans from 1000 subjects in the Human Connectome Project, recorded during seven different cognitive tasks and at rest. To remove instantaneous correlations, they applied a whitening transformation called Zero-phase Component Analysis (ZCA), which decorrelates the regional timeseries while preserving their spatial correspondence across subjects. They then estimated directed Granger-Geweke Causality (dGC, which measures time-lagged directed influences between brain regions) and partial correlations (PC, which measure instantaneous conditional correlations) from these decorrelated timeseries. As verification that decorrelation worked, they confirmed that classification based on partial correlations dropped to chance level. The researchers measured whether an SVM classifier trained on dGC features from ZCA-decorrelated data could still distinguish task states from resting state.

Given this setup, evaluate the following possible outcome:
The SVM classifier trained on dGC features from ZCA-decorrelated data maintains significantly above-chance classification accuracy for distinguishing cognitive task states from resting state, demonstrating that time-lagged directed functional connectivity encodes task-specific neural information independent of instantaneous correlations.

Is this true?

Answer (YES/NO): YES